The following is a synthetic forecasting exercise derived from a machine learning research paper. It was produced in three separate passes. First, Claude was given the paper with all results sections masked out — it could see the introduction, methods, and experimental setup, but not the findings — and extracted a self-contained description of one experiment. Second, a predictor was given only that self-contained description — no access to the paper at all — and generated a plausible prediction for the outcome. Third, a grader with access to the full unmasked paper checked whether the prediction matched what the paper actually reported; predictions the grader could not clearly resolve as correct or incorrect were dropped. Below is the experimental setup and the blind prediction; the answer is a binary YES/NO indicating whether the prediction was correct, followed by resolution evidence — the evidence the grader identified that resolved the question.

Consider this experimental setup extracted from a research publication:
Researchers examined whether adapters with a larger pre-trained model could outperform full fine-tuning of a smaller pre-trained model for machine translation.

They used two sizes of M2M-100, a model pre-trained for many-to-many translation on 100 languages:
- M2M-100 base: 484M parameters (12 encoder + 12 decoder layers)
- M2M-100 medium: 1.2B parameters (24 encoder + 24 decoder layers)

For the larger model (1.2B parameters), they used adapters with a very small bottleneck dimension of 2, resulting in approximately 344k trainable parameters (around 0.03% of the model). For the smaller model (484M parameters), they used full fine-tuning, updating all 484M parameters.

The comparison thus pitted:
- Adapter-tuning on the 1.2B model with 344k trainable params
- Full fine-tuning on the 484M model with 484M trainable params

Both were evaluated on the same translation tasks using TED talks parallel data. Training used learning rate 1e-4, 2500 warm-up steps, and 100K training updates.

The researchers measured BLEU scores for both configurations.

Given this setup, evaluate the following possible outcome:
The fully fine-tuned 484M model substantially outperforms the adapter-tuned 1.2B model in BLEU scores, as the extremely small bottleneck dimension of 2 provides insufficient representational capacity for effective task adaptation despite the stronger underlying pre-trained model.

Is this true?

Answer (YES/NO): NO